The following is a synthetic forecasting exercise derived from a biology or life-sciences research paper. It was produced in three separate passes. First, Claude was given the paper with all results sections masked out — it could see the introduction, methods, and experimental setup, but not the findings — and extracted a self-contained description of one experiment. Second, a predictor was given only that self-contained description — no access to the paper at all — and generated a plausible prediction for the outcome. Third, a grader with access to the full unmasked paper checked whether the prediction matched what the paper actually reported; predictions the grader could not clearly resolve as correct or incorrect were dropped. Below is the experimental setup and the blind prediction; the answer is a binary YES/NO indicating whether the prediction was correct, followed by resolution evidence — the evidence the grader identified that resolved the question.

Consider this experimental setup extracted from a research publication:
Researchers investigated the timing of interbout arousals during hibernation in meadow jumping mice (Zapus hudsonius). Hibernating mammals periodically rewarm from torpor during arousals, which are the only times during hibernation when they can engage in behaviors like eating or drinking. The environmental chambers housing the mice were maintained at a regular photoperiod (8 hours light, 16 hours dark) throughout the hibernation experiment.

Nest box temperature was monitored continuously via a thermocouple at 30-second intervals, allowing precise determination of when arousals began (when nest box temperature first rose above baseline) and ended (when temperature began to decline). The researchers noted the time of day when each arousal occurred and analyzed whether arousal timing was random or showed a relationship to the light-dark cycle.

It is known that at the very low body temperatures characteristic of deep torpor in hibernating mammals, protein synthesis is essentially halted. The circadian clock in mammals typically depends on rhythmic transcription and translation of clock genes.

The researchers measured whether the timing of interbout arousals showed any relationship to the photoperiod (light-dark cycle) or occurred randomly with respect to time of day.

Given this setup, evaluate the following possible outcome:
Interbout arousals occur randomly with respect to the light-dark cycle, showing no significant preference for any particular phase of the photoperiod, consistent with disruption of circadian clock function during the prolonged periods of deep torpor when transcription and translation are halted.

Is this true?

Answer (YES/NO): NO